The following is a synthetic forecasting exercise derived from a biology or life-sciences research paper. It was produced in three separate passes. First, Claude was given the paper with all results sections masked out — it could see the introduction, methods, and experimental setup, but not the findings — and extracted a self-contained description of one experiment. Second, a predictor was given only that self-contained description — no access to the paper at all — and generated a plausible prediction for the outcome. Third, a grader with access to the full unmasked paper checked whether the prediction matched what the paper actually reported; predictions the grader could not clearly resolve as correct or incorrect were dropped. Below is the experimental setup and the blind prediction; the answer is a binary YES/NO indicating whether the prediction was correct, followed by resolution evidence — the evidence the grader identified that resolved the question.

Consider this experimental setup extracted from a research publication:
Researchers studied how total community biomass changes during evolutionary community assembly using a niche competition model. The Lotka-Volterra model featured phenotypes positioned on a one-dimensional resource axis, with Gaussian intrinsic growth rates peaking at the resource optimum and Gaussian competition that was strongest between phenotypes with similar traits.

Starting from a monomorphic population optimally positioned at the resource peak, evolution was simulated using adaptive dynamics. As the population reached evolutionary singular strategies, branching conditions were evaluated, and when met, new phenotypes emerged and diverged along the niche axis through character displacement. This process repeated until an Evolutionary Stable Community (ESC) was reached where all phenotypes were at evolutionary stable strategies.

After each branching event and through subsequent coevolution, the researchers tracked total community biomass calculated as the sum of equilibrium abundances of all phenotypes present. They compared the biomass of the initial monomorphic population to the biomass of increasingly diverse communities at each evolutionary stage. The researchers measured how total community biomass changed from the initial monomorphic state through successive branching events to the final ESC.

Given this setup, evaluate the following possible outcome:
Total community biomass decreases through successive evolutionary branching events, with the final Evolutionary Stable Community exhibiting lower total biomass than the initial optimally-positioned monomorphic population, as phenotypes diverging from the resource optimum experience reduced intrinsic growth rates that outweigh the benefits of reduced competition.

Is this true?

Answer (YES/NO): NO